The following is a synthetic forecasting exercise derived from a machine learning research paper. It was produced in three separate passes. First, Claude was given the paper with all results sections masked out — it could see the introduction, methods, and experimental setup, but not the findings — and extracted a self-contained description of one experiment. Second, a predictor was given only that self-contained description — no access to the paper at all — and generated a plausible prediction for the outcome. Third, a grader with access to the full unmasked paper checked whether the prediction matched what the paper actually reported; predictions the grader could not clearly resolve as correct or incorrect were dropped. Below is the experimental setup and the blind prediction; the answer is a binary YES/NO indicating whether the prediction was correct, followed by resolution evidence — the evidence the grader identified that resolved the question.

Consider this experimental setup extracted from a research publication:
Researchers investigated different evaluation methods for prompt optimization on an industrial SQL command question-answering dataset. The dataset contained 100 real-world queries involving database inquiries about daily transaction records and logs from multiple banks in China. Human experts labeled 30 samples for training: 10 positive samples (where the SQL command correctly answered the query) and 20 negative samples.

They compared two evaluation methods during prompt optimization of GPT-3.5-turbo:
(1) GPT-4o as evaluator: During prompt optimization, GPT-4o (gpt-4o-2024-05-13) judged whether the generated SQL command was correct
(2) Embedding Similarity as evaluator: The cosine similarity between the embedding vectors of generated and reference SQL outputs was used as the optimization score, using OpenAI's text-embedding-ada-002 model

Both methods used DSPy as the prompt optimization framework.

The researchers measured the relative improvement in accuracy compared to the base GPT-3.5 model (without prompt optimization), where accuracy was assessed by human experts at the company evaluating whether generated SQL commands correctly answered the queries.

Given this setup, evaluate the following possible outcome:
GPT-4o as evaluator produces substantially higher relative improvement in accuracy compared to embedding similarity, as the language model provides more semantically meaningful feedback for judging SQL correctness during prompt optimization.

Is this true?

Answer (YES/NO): NO